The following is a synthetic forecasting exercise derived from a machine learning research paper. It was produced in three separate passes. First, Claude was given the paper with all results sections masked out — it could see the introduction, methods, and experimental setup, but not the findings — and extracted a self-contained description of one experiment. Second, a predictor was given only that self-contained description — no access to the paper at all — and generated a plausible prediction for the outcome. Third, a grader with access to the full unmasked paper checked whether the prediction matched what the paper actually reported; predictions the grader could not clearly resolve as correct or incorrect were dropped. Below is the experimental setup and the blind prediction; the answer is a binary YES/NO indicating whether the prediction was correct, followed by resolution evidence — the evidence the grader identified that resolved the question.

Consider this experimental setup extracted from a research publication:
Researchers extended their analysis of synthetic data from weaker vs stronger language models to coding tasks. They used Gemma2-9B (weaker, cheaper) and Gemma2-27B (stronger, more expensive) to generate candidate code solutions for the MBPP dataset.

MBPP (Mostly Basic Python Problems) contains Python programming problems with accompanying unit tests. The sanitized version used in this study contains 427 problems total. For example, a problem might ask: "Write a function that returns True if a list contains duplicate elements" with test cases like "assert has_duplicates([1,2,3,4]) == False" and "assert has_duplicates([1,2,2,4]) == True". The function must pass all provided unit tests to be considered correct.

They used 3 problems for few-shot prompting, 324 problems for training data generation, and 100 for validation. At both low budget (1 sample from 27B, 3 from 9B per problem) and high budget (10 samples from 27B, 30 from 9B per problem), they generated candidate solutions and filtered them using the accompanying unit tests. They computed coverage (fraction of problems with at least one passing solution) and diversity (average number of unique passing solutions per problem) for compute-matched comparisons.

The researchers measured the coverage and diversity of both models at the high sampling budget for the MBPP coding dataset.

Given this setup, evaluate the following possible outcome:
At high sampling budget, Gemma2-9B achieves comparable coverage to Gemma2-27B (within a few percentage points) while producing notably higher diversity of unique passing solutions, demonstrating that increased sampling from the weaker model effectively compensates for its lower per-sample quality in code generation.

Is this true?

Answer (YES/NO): YES